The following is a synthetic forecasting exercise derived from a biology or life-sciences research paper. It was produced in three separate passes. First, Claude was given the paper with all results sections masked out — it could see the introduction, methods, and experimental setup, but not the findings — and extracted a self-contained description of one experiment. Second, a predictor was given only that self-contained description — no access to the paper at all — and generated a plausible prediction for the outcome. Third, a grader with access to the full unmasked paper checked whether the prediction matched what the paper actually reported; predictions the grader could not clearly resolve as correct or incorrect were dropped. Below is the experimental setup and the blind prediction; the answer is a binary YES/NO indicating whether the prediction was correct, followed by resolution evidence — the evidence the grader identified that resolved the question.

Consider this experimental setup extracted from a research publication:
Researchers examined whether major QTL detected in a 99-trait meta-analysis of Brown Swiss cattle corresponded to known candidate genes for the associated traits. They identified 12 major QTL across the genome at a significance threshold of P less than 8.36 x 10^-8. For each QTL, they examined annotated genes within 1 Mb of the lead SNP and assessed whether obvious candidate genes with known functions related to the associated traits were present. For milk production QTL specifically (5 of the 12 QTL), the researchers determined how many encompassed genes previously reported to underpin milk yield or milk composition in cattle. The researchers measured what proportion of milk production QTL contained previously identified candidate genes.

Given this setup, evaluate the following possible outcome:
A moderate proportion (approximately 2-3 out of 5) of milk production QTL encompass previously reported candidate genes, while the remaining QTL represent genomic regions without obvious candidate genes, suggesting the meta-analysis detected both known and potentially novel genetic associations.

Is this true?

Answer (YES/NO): NO